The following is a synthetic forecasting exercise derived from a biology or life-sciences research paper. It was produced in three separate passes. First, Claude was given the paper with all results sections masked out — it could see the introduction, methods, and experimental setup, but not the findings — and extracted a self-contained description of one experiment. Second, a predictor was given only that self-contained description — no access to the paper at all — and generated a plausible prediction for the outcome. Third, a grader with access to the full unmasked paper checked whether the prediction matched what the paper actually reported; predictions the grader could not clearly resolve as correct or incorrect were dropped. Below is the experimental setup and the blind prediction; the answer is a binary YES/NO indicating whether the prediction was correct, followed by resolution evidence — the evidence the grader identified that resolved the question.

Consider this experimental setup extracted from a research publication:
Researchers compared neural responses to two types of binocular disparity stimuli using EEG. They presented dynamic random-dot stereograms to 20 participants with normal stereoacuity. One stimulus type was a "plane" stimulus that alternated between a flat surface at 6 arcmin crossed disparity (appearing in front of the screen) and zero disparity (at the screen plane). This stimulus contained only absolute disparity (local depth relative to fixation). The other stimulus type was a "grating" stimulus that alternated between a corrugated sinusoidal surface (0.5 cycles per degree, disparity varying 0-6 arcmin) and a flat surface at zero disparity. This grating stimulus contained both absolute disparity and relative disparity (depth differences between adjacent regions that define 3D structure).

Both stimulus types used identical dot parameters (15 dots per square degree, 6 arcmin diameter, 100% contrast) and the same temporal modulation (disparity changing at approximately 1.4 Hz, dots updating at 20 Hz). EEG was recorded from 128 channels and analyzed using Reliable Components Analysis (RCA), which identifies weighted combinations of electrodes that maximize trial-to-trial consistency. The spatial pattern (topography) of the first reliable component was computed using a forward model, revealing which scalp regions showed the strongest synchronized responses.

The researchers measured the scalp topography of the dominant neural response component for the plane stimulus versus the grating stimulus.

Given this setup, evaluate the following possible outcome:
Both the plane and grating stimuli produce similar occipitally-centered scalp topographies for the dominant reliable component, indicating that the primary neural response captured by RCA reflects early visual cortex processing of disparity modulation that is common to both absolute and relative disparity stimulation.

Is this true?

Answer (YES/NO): YES